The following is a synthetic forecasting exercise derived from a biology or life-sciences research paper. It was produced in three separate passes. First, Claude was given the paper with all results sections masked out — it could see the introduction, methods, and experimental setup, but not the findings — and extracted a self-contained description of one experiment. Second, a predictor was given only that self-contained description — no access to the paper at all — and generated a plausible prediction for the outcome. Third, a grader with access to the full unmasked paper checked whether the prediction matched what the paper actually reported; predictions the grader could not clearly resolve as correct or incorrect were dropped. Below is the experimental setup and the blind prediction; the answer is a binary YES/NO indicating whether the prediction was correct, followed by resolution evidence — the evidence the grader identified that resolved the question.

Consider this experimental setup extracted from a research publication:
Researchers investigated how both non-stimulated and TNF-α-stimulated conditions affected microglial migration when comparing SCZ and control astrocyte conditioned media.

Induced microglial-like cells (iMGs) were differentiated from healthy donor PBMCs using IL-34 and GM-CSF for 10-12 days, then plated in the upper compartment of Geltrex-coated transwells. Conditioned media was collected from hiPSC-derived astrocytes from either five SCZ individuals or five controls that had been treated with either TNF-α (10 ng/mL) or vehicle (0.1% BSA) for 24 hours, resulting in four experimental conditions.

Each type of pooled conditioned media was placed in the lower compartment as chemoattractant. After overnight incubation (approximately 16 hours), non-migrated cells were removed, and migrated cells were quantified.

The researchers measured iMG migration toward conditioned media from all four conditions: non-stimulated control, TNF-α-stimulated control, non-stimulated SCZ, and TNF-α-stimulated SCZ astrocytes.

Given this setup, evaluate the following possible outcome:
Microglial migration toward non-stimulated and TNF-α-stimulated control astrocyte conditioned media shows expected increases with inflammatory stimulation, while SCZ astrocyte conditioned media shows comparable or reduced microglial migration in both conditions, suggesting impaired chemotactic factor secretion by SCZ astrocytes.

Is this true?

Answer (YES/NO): NO